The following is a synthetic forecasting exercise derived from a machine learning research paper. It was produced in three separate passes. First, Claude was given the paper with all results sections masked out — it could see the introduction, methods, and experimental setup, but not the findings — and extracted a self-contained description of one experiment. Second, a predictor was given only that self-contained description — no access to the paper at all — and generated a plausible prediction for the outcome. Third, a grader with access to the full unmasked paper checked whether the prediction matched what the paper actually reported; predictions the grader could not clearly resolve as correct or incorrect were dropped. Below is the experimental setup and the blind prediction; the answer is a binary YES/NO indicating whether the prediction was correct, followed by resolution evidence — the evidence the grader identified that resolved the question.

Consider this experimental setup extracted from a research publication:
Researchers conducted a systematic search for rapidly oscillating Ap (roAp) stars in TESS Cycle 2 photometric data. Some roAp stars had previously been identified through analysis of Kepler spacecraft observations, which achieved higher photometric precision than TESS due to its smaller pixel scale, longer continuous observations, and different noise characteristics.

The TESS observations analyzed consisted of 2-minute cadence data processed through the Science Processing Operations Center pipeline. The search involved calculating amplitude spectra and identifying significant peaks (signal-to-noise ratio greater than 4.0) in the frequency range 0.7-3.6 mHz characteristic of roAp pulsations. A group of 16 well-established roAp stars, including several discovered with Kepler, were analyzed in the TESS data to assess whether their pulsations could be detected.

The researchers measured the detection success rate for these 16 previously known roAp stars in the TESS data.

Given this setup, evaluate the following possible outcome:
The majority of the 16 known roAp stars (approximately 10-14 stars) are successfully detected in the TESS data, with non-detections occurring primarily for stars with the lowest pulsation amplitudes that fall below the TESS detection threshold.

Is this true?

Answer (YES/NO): YES